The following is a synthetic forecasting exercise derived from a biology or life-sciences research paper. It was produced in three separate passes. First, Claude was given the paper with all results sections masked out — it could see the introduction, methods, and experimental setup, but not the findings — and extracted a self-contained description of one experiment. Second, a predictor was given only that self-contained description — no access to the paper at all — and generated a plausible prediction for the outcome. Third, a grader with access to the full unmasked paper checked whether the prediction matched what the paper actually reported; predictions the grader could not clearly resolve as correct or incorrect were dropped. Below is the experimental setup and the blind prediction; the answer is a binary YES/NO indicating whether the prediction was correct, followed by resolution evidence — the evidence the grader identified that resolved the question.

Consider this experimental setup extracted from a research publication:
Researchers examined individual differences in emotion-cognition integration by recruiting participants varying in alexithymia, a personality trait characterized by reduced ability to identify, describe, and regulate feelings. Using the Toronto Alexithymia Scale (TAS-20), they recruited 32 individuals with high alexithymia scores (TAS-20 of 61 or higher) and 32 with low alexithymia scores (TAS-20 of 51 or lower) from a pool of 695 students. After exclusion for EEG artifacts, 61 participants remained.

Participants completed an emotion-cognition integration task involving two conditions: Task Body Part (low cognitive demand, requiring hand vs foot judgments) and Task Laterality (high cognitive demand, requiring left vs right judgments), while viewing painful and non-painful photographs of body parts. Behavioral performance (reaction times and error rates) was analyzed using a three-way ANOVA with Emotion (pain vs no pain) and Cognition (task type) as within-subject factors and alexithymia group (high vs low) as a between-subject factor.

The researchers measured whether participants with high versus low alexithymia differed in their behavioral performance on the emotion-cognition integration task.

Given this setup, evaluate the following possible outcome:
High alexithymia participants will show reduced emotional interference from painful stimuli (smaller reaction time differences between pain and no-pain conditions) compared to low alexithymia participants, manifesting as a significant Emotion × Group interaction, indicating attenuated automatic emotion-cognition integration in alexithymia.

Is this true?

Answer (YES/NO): NO